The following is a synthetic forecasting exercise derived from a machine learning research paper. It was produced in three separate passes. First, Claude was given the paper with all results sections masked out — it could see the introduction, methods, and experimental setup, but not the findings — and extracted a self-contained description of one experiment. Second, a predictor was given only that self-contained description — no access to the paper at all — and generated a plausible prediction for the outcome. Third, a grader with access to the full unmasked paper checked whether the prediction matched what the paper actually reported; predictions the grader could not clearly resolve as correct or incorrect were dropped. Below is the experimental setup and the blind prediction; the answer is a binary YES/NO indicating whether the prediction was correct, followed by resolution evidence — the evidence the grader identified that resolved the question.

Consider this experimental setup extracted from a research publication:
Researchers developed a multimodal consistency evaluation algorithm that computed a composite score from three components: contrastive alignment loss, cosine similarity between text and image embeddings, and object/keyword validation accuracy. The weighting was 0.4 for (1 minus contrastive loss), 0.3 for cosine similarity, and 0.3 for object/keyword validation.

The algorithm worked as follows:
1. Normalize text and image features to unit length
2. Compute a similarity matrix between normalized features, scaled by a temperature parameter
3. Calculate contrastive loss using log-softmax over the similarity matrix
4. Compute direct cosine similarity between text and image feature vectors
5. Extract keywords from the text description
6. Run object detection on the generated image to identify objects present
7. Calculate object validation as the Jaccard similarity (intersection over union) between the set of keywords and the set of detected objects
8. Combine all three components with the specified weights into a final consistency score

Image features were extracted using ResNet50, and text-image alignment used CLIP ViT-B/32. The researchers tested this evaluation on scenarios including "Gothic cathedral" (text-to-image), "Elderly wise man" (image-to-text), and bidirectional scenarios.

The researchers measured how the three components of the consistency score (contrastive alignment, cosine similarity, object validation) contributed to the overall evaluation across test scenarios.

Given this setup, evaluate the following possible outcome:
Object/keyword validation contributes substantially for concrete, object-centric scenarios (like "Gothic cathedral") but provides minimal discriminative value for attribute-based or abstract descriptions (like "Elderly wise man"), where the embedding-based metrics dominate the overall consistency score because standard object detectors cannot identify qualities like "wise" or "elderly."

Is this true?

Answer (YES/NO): NO